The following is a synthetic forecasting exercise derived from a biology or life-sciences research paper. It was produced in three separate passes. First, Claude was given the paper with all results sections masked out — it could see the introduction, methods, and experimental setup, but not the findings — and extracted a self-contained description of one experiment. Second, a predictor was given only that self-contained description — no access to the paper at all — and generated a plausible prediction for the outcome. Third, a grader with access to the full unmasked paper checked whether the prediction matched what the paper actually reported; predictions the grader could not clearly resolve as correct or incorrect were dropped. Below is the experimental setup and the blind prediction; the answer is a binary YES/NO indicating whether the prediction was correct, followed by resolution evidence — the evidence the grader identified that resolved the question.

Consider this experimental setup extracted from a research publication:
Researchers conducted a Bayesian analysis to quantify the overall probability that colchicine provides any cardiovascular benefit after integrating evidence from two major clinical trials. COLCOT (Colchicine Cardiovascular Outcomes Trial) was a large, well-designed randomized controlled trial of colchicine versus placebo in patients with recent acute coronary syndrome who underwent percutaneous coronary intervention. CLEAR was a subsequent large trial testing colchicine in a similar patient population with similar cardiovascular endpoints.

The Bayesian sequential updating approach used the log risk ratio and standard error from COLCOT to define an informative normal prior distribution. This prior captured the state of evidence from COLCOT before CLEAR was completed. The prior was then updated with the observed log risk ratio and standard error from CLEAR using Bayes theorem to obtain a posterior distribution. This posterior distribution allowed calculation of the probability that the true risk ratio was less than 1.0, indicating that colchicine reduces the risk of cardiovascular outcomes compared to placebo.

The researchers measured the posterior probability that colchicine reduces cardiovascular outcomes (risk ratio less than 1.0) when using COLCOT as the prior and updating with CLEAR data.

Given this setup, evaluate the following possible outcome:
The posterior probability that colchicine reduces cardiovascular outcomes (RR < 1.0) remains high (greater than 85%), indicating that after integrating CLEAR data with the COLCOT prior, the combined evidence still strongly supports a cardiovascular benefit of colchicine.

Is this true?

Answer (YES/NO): YES